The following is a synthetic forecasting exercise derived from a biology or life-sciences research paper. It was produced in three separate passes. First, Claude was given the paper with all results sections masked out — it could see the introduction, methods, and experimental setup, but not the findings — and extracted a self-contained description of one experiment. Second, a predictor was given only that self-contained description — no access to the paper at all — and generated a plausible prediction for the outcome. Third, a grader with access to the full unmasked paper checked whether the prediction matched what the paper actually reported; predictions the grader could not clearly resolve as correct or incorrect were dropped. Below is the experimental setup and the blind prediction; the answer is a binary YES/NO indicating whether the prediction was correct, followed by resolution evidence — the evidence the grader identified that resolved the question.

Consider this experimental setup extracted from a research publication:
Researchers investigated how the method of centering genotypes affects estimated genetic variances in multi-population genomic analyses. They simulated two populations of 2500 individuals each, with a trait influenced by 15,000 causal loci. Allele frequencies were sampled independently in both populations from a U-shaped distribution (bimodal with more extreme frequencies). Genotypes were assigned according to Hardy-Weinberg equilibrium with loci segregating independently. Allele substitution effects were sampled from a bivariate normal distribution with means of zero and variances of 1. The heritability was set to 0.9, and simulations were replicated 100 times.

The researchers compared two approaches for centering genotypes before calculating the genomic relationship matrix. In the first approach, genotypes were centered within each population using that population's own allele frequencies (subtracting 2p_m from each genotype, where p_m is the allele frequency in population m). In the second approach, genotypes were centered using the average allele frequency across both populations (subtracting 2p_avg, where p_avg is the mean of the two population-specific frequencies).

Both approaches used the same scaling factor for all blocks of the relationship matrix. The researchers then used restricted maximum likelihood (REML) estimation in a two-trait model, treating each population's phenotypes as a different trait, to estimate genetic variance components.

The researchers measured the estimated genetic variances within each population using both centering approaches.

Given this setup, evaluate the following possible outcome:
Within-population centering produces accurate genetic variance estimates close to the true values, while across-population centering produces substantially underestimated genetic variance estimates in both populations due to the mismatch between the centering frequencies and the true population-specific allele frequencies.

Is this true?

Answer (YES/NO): NO